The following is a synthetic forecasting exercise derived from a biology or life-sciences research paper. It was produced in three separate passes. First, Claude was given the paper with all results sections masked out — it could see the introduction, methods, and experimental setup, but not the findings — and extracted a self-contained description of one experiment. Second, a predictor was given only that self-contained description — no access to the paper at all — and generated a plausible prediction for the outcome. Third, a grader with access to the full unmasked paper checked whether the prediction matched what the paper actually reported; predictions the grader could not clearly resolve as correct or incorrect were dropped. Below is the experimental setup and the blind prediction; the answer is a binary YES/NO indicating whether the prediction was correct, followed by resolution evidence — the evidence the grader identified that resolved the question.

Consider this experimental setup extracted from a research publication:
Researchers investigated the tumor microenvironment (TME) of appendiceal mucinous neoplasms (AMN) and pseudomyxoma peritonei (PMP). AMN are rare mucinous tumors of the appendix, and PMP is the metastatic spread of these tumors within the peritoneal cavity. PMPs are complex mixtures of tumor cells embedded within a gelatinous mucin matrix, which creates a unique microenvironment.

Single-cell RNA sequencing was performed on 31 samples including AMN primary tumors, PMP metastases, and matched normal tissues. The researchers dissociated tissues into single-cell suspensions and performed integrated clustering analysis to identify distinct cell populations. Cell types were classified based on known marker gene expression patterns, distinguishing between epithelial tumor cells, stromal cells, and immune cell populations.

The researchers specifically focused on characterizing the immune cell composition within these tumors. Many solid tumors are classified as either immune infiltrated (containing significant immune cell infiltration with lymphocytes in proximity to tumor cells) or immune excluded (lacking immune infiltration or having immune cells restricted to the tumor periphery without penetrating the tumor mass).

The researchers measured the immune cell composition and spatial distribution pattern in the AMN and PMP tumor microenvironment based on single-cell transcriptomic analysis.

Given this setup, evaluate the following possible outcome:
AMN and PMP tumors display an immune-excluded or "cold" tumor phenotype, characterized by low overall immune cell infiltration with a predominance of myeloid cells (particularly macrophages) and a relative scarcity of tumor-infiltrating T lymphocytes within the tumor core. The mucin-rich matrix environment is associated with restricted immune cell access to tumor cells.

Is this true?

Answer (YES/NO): NO